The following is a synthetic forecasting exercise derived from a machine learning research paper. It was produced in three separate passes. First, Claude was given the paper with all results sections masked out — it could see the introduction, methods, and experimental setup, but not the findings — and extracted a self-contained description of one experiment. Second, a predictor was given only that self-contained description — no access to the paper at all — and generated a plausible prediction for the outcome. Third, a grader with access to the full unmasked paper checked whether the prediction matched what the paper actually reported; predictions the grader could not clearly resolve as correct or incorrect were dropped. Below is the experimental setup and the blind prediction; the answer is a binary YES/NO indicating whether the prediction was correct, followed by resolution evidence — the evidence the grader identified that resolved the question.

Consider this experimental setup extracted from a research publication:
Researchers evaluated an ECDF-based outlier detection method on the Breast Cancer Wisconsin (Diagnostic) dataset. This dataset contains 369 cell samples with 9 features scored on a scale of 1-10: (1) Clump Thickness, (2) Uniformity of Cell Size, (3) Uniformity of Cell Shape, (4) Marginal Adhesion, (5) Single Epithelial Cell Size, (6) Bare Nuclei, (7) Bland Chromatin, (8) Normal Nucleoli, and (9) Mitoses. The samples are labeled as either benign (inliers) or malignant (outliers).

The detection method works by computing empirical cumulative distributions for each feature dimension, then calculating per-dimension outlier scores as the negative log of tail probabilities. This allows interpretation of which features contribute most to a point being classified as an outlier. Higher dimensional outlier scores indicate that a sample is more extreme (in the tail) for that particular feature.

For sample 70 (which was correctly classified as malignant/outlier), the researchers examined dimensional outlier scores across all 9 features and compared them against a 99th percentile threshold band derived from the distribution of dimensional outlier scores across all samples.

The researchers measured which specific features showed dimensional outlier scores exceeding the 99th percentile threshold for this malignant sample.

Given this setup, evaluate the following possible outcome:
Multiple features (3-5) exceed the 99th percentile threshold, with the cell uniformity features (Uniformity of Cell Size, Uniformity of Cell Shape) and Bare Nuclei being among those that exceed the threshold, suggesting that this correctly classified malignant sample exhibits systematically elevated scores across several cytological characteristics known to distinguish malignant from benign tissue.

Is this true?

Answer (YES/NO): NO